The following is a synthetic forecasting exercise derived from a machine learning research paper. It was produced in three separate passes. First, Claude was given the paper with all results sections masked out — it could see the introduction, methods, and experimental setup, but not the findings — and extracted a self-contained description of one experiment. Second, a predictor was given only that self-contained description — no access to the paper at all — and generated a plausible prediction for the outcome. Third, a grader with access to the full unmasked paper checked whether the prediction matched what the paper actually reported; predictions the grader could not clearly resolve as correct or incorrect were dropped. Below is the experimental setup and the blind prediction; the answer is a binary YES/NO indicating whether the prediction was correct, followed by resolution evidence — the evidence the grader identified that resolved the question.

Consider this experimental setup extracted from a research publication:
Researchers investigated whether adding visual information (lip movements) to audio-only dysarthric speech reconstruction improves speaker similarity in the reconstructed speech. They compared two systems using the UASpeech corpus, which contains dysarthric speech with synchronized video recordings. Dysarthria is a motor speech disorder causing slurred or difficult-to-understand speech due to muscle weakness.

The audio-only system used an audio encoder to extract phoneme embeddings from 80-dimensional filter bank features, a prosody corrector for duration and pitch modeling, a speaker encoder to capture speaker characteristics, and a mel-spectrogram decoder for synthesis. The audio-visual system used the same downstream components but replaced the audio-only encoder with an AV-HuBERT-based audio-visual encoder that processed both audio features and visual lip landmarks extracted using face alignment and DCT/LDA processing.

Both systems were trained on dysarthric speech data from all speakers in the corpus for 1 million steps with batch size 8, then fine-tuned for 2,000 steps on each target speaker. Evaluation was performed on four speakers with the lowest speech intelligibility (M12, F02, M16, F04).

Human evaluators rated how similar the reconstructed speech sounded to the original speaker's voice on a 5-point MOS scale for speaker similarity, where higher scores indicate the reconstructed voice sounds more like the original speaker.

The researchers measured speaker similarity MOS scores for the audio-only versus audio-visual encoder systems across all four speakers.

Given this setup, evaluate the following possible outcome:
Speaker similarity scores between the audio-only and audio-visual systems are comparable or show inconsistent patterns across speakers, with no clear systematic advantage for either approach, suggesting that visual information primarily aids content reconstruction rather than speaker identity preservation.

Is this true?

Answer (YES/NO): NO